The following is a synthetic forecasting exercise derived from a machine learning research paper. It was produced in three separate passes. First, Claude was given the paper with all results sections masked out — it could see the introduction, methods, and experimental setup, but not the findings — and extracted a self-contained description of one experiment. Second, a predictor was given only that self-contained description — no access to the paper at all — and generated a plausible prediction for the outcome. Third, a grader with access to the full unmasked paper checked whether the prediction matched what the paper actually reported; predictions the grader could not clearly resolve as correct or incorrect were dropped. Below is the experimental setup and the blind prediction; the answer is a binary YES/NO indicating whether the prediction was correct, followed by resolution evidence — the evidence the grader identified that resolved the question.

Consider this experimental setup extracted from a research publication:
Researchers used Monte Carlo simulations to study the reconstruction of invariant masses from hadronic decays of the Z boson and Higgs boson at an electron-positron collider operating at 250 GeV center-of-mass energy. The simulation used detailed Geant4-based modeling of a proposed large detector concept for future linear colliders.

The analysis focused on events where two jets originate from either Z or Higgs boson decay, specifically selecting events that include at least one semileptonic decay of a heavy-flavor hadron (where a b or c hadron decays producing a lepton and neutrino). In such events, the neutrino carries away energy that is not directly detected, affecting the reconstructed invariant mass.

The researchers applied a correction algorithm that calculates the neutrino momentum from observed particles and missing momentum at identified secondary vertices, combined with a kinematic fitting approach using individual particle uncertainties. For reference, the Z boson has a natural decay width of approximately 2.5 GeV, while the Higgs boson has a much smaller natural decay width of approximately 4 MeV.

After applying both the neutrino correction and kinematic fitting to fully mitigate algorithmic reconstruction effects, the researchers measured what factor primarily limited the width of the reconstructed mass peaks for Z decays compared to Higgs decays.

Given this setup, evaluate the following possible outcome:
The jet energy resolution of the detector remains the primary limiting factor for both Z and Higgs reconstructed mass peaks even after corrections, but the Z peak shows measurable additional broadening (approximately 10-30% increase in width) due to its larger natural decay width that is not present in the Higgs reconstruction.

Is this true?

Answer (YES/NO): NO